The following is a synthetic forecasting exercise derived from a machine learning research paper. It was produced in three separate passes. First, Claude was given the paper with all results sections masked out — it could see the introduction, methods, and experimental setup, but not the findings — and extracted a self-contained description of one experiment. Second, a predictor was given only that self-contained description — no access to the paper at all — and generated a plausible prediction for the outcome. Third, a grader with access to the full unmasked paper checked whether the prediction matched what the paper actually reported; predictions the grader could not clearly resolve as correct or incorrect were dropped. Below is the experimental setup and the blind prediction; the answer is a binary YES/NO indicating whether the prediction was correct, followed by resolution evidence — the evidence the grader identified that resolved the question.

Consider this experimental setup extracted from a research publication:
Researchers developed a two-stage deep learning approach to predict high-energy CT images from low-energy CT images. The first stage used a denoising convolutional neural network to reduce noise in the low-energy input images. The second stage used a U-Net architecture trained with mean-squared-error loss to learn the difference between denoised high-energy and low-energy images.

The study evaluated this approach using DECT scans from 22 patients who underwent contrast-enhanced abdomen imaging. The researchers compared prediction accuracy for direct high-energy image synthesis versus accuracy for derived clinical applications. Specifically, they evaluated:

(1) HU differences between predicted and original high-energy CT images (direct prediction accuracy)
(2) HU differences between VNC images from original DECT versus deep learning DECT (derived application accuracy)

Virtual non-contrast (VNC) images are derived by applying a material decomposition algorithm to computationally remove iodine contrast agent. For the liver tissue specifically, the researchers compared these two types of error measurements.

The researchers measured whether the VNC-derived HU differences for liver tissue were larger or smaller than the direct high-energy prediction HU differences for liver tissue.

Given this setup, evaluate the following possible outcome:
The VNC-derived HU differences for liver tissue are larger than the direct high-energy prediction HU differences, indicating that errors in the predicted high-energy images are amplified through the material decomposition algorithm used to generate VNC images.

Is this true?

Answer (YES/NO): NO